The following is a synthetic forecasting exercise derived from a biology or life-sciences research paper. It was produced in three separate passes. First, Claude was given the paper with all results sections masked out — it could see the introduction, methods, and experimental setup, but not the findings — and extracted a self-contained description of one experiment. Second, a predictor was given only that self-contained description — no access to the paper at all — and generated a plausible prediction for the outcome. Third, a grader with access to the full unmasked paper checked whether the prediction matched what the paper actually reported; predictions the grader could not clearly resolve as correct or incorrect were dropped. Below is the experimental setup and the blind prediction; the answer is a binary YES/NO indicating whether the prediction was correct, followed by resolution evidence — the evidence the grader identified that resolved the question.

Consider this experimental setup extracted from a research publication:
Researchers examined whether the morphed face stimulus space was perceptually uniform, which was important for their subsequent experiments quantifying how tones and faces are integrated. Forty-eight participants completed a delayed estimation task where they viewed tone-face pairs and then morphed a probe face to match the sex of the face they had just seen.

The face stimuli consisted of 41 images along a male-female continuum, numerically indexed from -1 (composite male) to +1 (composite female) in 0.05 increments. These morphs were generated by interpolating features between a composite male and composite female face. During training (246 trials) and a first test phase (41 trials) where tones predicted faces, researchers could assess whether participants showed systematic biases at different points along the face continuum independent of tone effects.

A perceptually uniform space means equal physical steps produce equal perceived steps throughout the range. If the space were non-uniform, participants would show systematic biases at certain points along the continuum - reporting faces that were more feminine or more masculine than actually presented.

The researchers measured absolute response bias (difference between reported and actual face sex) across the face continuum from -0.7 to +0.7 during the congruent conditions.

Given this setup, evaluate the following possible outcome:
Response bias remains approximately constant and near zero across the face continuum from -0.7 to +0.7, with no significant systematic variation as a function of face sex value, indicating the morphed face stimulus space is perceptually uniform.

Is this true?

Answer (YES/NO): YES